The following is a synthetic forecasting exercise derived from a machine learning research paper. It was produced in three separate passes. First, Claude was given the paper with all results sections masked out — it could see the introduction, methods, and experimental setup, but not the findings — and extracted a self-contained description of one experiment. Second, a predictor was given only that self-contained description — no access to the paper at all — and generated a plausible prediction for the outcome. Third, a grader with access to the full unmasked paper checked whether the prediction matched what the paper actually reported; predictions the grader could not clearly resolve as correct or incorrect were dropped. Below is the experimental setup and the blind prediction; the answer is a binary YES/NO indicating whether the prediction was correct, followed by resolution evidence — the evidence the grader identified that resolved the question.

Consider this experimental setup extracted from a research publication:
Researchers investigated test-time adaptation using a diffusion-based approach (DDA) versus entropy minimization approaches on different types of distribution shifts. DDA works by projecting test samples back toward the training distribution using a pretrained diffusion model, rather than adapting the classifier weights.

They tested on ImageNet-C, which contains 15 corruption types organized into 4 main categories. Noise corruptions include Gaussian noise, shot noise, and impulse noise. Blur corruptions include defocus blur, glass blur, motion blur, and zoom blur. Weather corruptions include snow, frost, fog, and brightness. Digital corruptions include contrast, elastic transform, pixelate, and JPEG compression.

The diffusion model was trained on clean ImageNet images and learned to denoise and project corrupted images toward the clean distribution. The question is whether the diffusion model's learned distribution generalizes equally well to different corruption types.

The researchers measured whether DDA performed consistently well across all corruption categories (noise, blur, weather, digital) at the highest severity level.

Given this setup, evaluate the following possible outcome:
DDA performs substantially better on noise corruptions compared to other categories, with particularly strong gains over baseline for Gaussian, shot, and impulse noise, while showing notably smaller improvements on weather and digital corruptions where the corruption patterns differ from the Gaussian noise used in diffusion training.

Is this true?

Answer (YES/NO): NO